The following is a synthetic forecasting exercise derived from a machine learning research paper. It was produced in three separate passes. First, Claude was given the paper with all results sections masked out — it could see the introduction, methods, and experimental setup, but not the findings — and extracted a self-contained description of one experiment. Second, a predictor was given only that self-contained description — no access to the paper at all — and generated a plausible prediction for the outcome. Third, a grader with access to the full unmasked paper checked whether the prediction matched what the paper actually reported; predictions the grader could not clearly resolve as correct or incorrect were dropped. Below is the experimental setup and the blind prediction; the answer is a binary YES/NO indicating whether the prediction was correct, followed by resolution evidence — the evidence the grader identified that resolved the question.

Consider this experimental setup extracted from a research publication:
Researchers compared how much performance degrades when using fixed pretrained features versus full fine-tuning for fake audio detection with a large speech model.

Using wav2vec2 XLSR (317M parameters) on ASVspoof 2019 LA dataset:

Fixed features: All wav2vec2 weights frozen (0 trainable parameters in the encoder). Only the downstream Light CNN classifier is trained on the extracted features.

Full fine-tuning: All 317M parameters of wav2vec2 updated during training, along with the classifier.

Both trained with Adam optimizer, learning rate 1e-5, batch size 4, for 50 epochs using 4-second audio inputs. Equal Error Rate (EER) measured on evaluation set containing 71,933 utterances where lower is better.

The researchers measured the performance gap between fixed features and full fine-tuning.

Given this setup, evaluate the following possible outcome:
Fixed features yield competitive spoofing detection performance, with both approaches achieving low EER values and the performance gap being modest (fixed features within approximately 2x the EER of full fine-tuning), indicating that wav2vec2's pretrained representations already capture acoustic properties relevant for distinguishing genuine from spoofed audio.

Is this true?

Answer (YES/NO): NO